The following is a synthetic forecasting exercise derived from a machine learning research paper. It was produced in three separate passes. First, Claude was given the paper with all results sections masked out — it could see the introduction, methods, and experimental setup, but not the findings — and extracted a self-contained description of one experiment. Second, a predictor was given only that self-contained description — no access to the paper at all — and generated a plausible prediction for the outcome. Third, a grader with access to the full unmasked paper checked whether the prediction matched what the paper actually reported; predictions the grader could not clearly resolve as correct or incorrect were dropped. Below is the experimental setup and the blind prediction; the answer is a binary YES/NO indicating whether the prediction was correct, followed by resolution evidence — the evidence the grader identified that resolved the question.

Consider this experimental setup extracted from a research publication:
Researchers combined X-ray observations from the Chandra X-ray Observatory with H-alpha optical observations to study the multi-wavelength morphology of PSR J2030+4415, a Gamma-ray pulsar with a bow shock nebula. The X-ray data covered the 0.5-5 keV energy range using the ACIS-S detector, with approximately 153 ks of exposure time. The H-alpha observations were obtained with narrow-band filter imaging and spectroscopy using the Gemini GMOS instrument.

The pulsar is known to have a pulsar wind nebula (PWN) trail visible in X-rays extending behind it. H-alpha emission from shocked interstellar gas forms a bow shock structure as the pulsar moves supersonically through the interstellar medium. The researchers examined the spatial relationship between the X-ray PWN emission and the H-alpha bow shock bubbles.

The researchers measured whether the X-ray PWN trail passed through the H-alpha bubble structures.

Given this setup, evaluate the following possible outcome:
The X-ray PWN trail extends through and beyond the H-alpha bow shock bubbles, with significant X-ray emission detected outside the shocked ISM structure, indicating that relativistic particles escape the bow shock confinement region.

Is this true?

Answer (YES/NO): NO